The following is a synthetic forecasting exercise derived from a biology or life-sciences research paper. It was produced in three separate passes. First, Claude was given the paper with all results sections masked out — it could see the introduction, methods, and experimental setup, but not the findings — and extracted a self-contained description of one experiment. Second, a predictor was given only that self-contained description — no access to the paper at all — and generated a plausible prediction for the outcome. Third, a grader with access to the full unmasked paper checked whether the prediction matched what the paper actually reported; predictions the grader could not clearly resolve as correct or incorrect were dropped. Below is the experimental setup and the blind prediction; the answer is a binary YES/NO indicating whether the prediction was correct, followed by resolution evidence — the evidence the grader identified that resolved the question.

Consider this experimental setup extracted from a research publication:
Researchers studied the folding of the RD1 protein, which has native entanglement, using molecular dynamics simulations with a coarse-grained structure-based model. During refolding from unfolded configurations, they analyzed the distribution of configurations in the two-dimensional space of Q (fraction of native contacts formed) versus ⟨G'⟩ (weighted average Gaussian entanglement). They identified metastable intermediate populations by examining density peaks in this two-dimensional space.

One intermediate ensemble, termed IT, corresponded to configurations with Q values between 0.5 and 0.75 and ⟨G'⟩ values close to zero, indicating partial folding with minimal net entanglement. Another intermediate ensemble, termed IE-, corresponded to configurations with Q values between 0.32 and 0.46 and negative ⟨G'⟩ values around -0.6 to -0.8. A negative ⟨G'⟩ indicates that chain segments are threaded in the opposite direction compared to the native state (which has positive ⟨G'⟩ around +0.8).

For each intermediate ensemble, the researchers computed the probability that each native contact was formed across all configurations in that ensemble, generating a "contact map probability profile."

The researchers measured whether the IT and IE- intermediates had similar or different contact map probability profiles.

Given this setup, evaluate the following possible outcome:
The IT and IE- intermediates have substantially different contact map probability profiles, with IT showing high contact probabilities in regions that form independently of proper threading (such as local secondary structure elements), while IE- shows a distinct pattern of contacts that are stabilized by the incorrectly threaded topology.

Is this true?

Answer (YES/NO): NO